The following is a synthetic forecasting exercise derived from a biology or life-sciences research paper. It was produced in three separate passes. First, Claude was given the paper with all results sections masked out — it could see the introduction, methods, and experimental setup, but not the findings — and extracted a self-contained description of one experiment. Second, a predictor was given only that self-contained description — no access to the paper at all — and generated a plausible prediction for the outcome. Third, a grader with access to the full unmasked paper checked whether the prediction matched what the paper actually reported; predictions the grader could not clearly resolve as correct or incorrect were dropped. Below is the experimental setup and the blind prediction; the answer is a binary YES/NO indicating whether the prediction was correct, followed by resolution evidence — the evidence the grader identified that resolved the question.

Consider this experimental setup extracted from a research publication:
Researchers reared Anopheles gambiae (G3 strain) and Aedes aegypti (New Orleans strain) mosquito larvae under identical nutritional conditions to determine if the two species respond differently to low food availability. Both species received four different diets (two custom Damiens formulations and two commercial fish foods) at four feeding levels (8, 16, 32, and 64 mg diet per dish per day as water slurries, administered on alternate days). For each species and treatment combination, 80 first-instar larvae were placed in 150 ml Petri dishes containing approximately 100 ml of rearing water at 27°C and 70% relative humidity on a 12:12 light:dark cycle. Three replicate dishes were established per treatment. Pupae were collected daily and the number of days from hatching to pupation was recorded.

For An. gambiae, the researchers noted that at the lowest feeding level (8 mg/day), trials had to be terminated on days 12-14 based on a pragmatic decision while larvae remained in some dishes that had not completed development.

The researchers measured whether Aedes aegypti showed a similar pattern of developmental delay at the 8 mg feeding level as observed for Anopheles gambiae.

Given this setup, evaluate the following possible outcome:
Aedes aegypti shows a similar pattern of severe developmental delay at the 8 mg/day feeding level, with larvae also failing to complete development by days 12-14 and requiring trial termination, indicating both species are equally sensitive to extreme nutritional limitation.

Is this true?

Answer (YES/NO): NO